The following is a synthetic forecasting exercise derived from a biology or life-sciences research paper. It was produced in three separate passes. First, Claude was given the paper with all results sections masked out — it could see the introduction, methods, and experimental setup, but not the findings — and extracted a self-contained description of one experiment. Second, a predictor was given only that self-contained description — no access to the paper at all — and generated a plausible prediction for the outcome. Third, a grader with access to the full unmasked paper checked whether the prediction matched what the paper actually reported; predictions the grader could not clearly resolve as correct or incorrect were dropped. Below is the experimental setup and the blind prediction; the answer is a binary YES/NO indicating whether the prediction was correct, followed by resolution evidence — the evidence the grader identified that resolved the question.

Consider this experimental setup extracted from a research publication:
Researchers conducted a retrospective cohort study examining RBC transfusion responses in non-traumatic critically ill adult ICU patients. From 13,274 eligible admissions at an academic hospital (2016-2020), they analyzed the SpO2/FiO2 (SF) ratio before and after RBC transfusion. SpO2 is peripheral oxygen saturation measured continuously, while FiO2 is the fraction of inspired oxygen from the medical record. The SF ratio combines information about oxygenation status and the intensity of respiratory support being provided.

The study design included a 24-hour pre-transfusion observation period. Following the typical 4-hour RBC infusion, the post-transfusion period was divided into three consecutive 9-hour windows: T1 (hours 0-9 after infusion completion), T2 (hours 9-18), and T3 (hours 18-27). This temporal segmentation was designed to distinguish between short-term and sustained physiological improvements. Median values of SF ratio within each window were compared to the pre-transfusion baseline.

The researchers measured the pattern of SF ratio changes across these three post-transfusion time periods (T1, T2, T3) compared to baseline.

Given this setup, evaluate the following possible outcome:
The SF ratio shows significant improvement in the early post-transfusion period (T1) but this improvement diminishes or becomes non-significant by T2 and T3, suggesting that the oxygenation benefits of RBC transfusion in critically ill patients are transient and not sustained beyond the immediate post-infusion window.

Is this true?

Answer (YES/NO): NO